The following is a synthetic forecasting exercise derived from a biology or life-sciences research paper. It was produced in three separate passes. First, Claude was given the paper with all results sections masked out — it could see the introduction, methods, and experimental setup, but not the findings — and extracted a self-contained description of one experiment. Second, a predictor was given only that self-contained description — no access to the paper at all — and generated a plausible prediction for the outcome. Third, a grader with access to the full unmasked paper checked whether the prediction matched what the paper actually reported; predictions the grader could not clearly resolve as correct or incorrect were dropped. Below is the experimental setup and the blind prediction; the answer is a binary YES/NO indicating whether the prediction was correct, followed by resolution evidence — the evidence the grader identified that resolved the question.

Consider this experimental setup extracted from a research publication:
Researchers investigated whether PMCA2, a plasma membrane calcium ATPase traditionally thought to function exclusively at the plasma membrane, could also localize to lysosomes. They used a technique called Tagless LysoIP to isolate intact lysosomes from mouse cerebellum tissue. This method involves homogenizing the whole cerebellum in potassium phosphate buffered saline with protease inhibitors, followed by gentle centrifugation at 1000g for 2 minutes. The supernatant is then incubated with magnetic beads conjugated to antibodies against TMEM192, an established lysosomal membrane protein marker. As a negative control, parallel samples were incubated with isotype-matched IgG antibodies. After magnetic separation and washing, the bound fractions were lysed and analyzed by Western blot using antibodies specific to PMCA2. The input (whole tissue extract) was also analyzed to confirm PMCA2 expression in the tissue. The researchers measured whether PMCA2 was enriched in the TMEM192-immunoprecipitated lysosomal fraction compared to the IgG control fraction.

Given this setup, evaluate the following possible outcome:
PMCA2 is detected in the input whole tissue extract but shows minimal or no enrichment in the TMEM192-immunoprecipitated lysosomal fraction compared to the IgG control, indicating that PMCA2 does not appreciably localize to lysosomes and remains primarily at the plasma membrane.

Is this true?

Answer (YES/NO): NO